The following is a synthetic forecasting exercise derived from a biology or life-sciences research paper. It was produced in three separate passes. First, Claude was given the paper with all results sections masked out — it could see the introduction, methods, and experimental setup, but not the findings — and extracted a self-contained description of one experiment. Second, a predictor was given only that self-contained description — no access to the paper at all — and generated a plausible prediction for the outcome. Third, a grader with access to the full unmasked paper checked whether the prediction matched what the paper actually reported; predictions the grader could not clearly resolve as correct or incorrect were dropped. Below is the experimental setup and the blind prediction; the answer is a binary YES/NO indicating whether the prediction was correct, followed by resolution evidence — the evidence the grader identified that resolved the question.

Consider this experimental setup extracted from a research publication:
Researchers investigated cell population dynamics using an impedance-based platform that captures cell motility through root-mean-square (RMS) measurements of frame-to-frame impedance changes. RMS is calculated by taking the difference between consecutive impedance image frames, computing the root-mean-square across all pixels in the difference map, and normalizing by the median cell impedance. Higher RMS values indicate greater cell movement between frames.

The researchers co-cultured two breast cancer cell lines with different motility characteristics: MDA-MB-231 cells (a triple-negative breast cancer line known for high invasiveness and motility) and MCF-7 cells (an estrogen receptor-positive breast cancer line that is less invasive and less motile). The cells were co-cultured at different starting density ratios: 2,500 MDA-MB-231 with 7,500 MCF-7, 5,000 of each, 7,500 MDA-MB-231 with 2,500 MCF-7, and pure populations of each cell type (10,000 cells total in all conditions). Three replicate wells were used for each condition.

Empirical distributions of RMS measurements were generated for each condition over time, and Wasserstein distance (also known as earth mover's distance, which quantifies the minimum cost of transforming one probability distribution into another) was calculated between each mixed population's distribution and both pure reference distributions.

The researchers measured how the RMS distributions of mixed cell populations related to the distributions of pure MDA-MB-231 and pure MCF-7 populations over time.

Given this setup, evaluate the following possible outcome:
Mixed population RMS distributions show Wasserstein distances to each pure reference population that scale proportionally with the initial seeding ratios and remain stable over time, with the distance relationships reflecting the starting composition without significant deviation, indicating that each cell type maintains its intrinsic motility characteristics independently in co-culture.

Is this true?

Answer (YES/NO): NO